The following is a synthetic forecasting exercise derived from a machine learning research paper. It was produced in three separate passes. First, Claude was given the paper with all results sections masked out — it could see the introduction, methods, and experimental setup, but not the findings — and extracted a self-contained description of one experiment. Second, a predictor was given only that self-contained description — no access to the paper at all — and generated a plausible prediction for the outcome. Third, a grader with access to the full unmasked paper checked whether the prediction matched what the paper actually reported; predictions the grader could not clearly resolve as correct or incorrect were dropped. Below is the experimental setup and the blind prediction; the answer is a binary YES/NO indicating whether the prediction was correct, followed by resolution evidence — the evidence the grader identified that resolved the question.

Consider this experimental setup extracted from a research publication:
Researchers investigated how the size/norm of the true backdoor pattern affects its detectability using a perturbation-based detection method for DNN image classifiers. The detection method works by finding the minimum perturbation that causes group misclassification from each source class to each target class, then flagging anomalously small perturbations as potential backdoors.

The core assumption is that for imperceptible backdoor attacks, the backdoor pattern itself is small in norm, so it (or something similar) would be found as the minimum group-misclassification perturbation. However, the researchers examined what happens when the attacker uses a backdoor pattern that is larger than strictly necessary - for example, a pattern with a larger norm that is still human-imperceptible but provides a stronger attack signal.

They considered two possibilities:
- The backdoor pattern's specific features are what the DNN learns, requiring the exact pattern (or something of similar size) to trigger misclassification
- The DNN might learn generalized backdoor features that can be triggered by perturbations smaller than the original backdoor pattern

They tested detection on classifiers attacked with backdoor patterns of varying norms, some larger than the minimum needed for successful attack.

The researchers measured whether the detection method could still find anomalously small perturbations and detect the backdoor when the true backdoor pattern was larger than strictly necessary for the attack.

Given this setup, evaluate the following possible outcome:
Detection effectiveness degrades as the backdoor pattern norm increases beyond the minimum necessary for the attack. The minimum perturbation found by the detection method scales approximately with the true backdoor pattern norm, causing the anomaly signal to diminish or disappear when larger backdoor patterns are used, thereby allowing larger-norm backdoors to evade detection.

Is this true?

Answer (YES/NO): NO